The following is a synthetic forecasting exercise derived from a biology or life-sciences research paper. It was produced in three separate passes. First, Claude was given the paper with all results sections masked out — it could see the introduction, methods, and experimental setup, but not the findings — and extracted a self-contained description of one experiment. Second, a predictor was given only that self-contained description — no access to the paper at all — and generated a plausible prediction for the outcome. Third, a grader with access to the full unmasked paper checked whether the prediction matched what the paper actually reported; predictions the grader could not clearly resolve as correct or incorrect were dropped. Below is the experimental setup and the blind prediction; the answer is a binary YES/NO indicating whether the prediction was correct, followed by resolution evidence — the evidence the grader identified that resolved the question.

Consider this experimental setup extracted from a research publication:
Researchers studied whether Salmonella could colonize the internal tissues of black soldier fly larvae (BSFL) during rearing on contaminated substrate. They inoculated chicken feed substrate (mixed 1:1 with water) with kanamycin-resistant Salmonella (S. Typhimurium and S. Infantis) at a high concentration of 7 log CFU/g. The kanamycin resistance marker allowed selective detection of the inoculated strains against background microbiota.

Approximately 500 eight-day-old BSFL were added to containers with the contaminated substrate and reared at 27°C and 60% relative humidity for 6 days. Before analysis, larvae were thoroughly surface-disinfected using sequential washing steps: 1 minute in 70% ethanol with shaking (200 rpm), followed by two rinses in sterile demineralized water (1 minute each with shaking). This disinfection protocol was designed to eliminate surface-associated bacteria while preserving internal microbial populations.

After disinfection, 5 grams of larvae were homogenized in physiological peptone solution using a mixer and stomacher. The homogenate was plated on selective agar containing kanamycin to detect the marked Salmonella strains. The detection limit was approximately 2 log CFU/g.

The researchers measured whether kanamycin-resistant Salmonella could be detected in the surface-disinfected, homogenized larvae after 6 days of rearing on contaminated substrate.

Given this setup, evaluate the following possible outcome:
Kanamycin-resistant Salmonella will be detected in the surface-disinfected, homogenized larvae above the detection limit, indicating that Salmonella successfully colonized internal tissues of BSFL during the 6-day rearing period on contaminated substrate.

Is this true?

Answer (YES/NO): YES